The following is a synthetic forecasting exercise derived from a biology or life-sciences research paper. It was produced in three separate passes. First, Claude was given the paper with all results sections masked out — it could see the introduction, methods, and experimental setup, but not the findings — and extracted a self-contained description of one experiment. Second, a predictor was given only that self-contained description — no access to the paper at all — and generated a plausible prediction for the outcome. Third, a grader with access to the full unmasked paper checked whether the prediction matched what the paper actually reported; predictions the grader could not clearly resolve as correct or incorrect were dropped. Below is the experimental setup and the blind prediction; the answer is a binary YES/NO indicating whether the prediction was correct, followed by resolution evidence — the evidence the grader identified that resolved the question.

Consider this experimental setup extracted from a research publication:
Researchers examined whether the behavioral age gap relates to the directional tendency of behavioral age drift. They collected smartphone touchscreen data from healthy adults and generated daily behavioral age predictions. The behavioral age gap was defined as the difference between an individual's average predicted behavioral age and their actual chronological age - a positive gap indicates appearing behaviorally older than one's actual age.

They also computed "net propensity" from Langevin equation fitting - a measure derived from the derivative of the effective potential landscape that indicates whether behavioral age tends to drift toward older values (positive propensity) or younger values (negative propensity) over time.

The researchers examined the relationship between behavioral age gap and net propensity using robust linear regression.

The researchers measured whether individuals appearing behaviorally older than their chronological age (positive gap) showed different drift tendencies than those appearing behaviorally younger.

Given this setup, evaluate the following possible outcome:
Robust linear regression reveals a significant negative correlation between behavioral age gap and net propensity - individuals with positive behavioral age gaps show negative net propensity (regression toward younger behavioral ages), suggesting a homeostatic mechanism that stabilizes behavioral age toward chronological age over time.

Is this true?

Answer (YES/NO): NO